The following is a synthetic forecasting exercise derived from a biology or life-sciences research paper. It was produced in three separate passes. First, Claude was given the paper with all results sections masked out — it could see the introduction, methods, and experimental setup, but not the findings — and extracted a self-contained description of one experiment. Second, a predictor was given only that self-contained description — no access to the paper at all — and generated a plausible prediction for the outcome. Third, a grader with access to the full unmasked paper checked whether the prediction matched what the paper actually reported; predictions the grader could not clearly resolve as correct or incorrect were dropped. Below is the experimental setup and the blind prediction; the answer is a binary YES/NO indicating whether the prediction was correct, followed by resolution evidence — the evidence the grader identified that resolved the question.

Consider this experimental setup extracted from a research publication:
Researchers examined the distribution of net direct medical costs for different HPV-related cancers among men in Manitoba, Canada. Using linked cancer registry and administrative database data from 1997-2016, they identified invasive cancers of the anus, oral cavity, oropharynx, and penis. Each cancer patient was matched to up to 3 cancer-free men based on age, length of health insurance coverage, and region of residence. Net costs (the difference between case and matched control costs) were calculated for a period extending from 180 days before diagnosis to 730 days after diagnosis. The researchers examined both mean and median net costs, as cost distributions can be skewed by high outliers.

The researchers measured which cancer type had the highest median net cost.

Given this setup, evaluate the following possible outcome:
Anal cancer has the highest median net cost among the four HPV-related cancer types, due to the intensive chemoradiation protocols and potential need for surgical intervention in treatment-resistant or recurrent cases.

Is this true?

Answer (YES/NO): NO